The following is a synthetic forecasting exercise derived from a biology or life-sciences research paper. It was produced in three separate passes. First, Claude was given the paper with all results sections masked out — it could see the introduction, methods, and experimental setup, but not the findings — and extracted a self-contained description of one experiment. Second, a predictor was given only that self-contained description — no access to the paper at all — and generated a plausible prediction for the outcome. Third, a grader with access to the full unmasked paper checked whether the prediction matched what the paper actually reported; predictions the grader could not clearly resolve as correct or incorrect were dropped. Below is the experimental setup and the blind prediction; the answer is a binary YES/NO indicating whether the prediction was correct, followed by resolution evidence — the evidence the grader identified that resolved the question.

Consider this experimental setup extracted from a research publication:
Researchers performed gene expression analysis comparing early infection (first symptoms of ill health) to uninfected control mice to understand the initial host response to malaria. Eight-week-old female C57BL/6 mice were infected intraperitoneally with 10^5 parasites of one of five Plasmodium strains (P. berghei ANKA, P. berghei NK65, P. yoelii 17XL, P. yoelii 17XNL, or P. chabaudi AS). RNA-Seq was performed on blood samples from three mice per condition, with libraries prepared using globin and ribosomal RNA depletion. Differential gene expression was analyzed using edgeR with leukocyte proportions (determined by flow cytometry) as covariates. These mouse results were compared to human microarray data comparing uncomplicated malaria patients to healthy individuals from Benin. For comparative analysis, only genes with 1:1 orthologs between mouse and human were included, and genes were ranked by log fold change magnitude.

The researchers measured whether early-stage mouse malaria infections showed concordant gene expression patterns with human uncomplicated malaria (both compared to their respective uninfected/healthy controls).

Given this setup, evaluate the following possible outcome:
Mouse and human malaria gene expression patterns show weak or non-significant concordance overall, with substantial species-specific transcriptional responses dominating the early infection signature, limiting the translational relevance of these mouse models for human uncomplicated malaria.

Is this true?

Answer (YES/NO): NO